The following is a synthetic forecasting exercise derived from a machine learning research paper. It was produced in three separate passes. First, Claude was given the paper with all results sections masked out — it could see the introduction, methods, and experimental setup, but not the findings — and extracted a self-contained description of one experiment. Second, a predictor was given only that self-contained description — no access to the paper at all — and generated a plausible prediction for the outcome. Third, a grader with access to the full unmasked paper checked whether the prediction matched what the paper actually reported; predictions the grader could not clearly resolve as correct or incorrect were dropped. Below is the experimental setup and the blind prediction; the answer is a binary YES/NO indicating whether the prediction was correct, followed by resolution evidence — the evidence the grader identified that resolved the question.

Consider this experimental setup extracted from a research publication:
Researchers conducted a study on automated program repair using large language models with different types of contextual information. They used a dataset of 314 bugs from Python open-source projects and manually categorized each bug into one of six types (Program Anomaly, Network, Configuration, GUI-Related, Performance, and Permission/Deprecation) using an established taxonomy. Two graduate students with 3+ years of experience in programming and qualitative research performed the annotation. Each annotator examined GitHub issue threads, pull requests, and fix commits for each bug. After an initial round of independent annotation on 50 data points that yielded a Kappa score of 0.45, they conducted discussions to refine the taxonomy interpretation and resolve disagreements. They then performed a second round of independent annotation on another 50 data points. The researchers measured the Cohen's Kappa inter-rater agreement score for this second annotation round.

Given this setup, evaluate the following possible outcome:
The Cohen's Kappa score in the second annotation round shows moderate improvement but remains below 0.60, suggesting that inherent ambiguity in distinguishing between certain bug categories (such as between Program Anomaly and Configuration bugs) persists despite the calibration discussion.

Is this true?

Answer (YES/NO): NO